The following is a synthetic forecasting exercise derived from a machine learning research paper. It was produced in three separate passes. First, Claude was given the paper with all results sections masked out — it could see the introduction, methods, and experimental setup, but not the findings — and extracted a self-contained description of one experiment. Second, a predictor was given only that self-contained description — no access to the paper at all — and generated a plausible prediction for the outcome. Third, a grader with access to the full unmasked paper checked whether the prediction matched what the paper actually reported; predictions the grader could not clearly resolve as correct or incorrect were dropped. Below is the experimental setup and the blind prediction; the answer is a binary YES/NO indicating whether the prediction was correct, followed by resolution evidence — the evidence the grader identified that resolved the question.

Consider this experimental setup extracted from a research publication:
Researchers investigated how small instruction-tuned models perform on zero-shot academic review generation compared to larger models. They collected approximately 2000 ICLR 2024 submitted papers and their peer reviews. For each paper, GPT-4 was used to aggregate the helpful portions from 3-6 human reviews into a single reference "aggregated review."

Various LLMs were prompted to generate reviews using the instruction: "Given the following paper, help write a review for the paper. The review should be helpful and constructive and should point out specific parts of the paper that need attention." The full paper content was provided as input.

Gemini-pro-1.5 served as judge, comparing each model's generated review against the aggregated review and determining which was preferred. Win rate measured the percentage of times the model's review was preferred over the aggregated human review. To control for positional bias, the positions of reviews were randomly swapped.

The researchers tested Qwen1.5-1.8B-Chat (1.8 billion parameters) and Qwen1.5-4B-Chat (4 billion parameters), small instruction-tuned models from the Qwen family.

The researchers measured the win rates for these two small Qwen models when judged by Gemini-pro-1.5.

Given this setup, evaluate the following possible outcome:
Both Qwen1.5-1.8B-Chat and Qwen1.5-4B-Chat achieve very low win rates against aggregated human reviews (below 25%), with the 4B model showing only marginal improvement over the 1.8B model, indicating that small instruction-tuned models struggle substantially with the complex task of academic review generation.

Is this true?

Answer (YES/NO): NO